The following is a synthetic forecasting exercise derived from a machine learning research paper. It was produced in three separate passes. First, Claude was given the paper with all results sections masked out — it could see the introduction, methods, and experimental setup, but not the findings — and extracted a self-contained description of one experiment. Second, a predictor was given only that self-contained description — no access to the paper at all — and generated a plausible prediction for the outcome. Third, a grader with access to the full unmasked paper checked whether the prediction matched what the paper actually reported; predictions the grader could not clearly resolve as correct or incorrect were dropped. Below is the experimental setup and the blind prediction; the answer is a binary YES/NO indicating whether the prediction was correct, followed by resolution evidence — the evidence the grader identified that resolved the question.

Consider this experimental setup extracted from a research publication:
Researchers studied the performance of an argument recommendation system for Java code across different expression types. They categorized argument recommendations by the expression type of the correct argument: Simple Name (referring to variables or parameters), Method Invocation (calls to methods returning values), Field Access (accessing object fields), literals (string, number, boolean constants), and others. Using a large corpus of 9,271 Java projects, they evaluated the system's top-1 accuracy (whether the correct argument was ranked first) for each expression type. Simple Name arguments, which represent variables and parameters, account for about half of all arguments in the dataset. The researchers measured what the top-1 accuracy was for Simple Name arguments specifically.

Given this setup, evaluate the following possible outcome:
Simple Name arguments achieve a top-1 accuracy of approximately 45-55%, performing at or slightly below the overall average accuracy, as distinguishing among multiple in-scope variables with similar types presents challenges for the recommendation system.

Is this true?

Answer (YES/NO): NO